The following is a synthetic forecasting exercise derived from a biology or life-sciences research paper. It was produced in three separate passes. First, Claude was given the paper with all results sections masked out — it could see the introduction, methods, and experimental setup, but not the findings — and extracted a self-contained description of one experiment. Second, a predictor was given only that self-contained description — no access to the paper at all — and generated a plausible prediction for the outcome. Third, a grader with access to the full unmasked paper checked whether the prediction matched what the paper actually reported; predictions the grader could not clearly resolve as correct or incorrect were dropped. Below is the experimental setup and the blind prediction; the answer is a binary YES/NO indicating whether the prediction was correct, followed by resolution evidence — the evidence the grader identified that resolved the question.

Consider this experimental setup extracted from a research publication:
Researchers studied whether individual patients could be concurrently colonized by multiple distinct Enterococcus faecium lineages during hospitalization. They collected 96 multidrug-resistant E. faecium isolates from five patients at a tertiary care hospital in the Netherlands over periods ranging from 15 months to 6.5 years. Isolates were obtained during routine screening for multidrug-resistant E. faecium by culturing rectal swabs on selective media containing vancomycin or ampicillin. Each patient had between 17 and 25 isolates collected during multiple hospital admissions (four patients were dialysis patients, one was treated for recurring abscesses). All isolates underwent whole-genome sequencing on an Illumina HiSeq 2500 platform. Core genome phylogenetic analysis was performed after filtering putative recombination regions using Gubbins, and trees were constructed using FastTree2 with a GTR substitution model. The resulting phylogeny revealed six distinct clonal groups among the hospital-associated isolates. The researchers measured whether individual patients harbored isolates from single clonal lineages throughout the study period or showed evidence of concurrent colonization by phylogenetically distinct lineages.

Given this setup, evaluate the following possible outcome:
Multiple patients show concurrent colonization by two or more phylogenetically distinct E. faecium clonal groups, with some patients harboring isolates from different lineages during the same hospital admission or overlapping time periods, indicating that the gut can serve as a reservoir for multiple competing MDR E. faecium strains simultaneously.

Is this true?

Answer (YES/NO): YES